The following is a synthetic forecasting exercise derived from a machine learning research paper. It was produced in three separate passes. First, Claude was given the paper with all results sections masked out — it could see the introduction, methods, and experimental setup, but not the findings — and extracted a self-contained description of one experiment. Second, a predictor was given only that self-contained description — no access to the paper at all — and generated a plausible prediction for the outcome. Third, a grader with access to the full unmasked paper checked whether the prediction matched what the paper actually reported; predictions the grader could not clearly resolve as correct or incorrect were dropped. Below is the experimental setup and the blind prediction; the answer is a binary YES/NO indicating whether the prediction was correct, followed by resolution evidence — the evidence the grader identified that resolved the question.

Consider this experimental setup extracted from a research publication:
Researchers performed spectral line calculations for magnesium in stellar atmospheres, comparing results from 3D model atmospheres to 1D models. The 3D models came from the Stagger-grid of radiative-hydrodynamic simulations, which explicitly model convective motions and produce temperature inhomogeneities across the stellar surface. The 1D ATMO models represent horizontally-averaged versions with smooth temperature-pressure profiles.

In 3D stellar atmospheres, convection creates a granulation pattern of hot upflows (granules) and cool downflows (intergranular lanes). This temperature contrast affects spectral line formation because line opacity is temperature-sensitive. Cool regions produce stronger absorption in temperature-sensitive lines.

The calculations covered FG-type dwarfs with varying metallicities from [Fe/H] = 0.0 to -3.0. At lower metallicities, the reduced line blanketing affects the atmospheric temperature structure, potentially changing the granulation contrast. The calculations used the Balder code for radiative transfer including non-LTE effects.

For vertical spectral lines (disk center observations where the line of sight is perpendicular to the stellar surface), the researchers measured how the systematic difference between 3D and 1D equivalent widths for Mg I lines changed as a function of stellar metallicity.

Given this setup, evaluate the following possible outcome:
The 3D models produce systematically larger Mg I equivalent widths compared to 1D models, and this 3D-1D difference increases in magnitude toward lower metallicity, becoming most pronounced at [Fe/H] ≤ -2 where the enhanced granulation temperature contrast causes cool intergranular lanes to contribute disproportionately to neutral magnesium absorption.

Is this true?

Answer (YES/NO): NO